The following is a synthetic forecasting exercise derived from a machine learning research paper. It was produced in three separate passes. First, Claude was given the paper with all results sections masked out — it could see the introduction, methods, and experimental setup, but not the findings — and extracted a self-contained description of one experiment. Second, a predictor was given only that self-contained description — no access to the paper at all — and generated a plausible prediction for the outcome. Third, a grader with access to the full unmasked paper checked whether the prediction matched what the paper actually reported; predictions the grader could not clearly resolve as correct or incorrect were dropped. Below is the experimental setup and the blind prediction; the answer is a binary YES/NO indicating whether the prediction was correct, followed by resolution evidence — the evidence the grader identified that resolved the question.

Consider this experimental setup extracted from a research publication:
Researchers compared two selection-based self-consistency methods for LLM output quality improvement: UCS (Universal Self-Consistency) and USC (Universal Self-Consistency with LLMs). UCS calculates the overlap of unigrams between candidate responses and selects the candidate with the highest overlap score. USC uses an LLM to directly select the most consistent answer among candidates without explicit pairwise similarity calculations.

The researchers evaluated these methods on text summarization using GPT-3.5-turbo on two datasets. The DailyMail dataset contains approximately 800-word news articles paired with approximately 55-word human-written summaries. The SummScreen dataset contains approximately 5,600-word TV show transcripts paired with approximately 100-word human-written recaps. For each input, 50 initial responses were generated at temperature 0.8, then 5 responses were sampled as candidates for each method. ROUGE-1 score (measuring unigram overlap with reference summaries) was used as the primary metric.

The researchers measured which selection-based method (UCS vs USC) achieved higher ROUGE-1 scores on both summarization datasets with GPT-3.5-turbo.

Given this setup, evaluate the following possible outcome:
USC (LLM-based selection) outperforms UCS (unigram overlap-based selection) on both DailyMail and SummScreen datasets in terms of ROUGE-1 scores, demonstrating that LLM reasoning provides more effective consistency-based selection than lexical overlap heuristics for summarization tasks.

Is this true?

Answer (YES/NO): YES